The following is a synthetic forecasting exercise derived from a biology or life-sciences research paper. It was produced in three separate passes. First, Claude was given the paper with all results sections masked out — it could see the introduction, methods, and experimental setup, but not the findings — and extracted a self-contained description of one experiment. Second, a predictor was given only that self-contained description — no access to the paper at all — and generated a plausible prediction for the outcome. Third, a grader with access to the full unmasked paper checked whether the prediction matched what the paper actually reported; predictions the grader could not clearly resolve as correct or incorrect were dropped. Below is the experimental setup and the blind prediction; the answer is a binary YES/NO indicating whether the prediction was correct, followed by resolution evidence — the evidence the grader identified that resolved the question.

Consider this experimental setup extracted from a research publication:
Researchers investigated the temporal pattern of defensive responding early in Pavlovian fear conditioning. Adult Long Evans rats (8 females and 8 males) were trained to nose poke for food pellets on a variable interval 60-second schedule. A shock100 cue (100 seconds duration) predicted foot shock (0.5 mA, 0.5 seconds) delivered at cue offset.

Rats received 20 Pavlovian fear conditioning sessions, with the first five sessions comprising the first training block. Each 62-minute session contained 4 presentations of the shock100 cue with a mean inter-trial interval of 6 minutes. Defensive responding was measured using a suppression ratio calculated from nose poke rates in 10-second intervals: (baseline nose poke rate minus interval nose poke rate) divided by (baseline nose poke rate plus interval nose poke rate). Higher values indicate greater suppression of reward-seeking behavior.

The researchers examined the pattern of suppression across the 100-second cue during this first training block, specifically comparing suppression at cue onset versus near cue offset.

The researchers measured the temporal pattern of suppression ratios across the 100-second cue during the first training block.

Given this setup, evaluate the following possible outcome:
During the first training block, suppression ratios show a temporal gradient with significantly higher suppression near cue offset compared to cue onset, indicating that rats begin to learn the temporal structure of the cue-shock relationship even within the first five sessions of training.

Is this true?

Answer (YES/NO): NO